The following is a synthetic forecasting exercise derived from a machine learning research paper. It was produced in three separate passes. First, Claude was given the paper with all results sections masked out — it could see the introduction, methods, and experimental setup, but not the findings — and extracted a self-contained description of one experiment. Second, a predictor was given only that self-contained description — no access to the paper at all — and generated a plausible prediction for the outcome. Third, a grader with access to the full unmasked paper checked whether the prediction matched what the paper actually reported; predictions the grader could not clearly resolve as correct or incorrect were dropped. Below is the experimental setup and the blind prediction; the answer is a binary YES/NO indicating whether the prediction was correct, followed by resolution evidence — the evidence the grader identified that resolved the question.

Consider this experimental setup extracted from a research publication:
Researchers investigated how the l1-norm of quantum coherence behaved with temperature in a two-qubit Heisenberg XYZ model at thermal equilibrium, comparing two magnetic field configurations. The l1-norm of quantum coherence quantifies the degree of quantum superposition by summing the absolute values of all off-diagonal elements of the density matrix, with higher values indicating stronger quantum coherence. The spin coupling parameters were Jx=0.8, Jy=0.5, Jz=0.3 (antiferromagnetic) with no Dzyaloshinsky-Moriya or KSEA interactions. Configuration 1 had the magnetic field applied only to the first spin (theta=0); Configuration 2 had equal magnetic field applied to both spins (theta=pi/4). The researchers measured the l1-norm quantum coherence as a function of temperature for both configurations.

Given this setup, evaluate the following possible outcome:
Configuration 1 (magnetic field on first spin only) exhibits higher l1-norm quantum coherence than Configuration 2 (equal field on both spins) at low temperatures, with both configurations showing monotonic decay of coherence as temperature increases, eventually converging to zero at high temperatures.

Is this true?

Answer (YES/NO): NO